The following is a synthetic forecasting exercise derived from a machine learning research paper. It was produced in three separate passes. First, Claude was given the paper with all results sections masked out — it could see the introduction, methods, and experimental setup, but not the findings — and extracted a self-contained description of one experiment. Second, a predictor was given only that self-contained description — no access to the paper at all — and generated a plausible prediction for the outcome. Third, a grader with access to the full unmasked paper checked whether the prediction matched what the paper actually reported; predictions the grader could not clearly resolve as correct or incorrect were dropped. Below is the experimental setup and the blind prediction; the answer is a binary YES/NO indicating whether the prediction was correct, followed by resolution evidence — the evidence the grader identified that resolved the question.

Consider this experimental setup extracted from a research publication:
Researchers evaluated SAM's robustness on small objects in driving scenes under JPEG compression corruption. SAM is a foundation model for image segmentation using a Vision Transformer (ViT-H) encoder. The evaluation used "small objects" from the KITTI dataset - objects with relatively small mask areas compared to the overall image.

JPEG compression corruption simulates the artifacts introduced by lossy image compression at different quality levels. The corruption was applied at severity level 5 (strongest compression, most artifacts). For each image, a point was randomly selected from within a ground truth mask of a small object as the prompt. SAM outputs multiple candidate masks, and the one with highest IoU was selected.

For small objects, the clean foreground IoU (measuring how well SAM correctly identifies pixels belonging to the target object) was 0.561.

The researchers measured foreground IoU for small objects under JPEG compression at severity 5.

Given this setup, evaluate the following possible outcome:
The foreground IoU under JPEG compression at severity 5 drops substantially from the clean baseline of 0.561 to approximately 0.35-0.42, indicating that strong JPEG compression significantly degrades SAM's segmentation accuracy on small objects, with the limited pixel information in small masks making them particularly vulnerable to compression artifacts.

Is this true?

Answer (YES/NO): NO